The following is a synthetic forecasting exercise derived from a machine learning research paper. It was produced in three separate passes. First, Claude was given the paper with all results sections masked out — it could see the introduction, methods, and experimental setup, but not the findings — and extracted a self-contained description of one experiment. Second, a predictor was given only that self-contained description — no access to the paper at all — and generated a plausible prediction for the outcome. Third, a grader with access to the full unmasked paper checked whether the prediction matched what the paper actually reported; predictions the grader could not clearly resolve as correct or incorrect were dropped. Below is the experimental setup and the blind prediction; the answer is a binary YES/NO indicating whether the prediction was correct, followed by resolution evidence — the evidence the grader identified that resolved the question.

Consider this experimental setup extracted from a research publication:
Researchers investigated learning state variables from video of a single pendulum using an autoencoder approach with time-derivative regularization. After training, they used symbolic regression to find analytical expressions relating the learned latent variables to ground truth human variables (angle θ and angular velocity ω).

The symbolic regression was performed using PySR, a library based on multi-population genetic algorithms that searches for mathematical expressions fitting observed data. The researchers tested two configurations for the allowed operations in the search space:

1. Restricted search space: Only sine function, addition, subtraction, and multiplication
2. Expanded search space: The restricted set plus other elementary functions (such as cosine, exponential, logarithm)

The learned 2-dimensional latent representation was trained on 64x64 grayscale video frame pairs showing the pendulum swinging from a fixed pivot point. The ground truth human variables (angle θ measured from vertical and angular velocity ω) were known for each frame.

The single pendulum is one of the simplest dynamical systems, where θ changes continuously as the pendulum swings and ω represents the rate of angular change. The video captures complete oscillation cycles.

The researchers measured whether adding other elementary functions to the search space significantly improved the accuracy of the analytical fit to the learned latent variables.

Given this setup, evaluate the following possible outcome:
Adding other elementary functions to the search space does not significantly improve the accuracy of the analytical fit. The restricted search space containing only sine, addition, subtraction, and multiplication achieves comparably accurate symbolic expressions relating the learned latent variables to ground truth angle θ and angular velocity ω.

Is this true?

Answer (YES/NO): YES